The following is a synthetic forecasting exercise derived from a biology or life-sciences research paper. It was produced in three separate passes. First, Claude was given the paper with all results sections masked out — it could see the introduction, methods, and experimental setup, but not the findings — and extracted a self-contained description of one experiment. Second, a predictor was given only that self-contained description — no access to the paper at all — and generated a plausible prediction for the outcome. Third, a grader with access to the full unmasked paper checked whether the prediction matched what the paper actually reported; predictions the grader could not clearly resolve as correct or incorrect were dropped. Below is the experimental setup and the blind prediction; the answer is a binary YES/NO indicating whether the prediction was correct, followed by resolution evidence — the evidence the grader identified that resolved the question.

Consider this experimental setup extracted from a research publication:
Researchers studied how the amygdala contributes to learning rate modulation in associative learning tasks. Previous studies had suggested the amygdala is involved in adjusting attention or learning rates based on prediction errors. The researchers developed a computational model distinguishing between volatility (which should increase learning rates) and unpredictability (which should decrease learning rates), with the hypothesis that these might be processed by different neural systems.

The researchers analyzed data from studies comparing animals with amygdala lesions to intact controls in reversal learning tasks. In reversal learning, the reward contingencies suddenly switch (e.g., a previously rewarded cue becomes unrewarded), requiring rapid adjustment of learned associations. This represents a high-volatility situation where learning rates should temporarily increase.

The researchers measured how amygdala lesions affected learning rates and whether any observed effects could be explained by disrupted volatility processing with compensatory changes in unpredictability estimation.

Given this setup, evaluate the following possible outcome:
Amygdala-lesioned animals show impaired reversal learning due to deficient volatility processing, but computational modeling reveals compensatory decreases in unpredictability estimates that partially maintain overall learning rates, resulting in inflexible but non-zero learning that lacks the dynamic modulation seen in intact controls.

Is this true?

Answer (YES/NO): NO